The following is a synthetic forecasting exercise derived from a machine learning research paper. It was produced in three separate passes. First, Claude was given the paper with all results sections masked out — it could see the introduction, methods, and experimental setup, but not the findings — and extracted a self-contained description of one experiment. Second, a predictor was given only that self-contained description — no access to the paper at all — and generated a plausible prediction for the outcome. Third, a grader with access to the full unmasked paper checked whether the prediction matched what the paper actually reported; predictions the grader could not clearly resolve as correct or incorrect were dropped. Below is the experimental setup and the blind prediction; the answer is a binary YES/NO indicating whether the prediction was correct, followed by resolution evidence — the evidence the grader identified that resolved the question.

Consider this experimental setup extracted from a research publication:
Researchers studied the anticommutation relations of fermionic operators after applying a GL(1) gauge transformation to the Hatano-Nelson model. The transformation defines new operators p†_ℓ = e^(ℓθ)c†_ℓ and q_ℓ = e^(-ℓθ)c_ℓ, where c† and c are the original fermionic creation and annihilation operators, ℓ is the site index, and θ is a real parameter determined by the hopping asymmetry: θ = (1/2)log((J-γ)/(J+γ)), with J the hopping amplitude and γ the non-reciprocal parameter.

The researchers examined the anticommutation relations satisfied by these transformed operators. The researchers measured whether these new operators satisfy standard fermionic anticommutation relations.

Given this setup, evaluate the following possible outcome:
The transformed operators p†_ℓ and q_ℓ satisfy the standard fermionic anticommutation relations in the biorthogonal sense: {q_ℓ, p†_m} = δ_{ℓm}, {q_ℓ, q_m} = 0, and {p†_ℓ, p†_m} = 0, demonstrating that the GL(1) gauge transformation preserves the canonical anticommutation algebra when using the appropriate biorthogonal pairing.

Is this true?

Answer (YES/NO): NO